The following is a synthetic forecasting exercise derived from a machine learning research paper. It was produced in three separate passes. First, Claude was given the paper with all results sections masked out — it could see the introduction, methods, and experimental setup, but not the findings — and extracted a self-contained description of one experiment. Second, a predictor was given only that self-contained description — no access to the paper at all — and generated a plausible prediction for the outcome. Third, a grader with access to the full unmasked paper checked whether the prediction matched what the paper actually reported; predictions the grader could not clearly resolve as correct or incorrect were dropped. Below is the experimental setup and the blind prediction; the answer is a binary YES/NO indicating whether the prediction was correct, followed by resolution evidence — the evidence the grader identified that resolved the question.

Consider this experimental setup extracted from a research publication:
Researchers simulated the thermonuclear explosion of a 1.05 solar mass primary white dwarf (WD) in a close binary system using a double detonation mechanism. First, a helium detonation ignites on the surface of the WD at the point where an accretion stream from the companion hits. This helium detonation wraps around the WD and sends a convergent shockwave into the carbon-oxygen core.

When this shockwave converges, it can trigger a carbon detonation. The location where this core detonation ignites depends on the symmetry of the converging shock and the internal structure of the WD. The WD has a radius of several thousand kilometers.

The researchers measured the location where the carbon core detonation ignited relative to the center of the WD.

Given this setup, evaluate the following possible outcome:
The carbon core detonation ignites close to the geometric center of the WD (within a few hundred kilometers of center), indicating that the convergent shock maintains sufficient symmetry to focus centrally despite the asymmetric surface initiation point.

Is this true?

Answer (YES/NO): YES